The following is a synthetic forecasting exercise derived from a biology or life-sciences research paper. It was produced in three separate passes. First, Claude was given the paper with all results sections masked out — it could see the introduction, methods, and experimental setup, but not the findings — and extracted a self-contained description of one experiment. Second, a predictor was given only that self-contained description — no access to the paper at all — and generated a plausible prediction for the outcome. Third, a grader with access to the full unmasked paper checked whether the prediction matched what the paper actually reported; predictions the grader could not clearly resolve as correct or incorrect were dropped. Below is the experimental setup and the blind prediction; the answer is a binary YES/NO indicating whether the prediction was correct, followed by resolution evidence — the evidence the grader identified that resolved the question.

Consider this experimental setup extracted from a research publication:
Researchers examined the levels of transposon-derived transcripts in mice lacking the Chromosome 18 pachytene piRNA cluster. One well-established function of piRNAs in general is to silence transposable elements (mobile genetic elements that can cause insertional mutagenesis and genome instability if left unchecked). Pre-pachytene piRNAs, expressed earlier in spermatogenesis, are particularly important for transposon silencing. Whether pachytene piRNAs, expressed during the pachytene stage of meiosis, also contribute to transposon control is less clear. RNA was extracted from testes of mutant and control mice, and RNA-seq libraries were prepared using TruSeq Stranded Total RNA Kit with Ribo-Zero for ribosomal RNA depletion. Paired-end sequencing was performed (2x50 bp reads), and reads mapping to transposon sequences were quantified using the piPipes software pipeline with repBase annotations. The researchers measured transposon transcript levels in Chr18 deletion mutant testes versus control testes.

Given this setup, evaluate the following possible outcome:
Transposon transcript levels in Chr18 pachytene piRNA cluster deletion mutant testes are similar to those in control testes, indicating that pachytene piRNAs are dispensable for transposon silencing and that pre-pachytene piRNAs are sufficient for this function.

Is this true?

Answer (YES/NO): YES